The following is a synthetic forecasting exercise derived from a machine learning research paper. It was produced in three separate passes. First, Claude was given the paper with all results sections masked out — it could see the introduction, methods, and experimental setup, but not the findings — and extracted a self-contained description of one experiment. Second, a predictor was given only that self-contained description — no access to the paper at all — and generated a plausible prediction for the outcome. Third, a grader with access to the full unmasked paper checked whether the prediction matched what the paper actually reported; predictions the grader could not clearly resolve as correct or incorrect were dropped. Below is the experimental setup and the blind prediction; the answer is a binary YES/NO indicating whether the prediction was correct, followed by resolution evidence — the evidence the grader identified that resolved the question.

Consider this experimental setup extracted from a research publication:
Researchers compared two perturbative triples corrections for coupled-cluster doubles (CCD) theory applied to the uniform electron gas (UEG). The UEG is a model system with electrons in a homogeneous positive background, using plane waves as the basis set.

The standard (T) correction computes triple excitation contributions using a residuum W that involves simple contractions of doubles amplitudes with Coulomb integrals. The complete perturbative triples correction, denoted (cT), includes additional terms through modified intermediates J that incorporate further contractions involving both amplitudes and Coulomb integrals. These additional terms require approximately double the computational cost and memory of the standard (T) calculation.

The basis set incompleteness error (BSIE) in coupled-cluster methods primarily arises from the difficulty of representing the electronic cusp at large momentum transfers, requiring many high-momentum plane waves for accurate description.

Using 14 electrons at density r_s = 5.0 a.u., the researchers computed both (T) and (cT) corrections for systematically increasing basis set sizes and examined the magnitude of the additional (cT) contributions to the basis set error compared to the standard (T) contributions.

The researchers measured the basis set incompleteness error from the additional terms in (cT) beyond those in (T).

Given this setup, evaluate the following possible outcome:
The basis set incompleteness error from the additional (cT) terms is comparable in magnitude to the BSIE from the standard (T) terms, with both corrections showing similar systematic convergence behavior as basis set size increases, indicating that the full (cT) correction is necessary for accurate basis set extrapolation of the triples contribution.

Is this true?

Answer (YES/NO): NO